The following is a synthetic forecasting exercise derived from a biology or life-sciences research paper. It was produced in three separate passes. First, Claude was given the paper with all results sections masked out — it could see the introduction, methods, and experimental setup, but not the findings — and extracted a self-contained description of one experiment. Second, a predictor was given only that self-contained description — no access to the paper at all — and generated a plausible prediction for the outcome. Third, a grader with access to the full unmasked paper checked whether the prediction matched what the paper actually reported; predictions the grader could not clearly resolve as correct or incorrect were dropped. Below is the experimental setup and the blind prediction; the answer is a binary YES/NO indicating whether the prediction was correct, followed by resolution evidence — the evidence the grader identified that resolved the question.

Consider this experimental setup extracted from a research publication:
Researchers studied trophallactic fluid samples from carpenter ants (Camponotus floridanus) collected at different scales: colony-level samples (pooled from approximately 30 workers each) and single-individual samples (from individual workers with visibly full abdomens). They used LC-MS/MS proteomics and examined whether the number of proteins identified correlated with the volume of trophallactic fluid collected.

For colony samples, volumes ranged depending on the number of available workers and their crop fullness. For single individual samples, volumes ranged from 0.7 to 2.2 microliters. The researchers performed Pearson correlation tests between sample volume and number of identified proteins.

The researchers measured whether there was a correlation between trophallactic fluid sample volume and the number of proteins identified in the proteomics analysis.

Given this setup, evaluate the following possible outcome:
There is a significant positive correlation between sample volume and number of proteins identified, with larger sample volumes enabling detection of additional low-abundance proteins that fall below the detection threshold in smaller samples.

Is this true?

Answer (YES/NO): NO